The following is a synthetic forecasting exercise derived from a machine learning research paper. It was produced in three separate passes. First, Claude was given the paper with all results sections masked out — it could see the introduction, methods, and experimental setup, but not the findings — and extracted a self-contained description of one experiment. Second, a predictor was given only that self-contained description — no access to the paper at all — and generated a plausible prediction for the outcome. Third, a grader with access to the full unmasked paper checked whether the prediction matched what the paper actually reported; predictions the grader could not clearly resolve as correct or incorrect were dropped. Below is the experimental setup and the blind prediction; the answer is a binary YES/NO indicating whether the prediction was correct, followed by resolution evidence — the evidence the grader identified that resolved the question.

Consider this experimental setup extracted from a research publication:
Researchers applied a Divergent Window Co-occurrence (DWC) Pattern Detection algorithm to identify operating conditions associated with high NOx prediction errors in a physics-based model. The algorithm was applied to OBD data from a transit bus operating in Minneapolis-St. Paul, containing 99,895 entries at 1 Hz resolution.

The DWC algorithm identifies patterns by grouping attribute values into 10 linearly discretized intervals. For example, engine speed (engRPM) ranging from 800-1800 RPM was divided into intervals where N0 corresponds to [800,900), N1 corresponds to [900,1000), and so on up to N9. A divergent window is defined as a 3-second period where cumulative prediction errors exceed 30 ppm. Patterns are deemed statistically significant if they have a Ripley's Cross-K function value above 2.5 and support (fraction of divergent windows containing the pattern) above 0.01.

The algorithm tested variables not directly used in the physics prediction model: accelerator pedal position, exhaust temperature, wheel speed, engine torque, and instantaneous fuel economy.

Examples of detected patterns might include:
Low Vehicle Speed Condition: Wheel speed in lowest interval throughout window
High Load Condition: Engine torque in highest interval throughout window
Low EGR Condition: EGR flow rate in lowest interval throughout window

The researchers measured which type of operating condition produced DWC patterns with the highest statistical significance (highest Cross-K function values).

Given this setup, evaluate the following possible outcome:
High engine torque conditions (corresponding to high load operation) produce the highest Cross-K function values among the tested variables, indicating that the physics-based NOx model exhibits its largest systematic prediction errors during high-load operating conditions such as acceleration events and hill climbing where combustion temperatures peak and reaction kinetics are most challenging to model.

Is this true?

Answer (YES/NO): NO